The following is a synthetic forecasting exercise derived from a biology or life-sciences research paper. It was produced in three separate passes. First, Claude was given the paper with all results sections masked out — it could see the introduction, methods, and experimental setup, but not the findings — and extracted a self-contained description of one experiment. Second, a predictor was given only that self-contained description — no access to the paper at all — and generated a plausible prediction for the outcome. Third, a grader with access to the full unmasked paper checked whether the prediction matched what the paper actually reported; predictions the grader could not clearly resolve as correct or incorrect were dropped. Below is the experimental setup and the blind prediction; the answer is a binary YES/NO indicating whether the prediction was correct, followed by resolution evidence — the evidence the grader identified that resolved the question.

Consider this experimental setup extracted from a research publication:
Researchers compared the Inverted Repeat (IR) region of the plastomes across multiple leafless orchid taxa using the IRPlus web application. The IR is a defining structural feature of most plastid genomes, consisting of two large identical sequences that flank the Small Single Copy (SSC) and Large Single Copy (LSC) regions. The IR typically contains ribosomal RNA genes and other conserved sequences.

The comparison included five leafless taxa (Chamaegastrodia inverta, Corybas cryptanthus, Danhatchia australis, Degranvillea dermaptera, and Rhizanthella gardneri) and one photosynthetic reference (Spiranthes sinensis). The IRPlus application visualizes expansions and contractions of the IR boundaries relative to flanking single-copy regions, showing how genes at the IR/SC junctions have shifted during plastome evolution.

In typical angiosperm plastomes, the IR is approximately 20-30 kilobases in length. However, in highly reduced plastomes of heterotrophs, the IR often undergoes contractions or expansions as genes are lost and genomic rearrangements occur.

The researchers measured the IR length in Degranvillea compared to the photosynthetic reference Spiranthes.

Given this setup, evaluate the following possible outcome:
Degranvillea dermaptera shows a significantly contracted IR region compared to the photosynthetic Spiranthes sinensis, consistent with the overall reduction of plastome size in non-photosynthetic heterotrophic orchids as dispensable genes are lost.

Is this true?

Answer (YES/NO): YES